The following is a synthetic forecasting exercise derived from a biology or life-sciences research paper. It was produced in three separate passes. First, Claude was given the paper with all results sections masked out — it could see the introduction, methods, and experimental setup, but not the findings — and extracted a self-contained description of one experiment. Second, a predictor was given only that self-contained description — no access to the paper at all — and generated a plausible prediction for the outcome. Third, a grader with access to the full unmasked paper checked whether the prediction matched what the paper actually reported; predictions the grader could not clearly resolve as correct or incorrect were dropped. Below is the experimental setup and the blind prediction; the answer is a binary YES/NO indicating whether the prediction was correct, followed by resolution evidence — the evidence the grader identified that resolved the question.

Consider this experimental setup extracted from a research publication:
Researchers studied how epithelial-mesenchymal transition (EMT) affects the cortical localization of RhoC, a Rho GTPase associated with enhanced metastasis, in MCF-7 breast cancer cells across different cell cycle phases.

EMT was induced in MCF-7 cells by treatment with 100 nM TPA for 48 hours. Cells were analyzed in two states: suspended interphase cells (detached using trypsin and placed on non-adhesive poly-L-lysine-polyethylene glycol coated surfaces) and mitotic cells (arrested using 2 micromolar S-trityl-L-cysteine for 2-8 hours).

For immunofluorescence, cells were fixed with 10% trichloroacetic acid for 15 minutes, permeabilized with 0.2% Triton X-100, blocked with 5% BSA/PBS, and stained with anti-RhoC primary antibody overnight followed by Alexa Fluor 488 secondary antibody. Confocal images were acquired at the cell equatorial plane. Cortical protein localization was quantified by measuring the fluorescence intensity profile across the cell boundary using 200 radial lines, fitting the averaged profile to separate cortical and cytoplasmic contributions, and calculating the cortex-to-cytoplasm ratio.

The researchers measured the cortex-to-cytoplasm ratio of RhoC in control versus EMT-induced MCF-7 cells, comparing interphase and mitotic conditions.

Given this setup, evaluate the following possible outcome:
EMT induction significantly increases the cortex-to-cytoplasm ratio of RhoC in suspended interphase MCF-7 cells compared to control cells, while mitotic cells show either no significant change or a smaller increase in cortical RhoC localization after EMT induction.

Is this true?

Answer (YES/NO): NO